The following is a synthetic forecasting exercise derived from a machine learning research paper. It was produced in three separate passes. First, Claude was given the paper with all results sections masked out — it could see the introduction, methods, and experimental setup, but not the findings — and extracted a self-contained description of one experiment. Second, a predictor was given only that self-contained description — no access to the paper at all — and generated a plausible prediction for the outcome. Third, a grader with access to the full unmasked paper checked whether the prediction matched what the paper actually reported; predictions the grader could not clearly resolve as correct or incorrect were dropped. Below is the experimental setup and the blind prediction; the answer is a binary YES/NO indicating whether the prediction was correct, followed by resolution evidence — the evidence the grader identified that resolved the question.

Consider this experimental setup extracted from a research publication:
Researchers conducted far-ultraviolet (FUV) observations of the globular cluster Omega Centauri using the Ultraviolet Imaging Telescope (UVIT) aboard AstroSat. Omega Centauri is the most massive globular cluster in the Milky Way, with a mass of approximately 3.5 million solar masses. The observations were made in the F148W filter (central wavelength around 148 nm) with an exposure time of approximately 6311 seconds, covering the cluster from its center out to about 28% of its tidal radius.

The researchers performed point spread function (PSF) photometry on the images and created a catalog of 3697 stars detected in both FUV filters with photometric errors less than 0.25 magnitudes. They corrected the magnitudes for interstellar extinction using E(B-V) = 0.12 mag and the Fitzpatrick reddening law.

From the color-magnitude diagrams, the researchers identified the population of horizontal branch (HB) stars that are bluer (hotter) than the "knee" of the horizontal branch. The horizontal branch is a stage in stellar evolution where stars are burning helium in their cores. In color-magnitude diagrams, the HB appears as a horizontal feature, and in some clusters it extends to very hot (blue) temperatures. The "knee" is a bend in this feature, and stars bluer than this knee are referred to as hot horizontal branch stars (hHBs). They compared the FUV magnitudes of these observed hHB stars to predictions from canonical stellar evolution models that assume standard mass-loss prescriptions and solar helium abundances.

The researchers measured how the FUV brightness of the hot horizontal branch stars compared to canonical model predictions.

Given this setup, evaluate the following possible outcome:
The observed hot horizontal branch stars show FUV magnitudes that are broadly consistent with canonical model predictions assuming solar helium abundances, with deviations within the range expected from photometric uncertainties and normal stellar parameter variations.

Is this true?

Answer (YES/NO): NO